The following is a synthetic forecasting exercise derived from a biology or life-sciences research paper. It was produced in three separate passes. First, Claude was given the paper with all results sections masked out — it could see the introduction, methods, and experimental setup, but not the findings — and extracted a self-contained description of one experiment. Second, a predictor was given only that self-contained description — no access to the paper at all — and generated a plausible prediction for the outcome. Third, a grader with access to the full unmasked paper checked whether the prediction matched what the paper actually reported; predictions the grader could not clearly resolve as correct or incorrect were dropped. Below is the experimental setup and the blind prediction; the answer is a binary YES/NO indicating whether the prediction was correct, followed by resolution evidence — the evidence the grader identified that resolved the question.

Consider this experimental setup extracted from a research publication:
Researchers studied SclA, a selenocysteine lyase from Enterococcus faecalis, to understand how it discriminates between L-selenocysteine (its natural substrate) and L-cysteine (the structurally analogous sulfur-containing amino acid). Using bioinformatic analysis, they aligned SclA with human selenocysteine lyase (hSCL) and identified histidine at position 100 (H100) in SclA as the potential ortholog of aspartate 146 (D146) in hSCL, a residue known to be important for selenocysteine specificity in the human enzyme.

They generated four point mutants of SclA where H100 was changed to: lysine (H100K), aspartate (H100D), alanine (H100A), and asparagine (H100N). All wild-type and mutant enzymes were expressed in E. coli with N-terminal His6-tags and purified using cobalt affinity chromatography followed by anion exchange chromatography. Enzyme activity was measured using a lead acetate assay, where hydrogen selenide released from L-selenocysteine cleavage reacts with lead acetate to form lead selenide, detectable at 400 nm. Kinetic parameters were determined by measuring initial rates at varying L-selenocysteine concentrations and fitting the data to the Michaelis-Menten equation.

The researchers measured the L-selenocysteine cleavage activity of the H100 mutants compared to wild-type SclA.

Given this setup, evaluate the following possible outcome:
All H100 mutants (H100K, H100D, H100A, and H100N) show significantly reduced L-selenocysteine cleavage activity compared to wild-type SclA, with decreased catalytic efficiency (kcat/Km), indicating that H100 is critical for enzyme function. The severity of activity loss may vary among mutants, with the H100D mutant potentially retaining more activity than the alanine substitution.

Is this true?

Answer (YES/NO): NO